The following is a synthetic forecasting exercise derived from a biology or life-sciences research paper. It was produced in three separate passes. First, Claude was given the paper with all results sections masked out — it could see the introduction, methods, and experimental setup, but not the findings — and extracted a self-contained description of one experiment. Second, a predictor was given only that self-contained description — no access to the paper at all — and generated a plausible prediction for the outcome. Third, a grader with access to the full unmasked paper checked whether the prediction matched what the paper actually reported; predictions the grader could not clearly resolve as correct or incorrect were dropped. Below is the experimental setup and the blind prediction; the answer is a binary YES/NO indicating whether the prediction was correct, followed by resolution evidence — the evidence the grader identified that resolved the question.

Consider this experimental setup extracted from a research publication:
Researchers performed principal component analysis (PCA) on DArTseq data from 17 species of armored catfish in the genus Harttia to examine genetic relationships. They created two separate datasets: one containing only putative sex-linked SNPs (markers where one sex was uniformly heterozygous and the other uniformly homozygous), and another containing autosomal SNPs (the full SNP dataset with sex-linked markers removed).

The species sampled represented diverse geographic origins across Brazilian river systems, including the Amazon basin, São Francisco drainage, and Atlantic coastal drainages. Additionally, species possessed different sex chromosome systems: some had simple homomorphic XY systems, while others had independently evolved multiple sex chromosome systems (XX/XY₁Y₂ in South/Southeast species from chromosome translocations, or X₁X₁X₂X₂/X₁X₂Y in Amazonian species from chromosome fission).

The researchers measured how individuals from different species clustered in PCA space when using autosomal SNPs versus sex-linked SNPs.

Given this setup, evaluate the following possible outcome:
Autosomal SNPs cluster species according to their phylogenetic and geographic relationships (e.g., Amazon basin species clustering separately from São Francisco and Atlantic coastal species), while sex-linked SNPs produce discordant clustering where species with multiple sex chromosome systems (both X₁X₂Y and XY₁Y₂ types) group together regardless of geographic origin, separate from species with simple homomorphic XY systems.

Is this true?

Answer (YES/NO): NO